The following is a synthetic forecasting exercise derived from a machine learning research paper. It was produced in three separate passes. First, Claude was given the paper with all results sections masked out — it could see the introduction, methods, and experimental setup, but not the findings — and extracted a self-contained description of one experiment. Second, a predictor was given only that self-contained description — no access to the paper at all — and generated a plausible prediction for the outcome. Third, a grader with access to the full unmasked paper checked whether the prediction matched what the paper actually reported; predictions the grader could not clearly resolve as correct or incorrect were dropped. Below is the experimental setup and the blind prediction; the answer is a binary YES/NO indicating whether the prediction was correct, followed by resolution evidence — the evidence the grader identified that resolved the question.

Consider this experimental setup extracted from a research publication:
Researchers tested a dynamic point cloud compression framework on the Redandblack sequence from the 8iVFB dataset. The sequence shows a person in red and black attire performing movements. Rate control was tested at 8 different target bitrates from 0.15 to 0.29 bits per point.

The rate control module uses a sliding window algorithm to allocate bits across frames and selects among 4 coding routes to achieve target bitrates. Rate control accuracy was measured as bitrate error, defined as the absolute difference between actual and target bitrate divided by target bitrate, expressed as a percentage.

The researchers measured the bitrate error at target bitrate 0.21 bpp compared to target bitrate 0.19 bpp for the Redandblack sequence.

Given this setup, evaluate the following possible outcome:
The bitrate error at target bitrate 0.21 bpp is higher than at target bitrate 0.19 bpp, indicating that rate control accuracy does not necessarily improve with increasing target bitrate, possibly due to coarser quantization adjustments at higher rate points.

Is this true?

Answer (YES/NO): NO